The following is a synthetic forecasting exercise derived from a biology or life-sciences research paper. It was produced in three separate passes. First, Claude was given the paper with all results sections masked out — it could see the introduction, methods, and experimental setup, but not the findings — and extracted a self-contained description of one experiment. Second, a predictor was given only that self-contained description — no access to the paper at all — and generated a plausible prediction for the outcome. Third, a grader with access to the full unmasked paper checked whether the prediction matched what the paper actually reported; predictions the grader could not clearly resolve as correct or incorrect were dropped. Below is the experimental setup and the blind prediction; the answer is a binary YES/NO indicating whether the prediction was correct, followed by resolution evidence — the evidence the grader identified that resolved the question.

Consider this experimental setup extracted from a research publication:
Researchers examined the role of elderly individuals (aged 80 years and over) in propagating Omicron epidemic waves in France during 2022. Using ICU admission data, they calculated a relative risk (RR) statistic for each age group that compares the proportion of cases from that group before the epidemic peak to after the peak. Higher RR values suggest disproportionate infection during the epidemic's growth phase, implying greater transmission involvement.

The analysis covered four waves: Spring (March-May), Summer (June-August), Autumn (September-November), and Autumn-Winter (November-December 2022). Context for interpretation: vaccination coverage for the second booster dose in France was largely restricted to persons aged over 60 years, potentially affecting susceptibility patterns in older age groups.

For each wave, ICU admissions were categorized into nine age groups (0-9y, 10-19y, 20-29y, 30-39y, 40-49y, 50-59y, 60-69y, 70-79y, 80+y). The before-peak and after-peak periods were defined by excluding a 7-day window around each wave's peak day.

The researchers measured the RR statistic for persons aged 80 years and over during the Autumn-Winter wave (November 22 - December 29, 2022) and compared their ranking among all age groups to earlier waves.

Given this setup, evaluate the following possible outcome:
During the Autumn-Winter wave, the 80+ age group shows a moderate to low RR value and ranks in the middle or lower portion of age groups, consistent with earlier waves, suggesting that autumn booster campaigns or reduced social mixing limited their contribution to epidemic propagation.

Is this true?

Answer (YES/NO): NO